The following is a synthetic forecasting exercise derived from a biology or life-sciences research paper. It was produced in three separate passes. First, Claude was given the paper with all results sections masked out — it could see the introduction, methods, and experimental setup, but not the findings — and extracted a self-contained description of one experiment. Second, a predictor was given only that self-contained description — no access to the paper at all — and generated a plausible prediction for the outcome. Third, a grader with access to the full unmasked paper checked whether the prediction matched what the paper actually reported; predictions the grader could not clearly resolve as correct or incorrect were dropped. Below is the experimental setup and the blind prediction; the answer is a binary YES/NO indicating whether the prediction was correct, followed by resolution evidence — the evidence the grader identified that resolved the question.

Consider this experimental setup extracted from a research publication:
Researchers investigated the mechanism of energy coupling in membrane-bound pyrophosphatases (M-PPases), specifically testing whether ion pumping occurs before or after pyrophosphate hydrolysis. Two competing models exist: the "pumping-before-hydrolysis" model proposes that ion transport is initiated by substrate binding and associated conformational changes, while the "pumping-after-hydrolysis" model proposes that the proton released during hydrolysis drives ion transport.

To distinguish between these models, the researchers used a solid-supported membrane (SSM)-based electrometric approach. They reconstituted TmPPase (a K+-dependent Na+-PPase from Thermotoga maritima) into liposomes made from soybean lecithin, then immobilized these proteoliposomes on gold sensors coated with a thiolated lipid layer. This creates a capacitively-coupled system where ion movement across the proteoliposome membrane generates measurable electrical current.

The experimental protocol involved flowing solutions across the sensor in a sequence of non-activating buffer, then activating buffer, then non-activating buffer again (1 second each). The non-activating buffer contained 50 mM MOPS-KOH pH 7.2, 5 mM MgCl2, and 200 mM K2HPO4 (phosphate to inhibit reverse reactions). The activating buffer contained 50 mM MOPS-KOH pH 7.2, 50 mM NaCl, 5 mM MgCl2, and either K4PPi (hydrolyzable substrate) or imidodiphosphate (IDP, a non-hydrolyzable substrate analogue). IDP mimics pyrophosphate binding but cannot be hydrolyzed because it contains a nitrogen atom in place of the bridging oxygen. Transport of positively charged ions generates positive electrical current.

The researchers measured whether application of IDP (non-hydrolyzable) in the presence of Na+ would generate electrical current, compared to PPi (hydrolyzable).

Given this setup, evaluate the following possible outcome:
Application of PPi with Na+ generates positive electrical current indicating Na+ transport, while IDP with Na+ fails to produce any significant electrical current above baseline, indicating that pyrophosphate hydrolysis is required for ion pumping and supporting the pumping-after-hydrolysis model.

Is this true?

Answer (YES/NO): NO